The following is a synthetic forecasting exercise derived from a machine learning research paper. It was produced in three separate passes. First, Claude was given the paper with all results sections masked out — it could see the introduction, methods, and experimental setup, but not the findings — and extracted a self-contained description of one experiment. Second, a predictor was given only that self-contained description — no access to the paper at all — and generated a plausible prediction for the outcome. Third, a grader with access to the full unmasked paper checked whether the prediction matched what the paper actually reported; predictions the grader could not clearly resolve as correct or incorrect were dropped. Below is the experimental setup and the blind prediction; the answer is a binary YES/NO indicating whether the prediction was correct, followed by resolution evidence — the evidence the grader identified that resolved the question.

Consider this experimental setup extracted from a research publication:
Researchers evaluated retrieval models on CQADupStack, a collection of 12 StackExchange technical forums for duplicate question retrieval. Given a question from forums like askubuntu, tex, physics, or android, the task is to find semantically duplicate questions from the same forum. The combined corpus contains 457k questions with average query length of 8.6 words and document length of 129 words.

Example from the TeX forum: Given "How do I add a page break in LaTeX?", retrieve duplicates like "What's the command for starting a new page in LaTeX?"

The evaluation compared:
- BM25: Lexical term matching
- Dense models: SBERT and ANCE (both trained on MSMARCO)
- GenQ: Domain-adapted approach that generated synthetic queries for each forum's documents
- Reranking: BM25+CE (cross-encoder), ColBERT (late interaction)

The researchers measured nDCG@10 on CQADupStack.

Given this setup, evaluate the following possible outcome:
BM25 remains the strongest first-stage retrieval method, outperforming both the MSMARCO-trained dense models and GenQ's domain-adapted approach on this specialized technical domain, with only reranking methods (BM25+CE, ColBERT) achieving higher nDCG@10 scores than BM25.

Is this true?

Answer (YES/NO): NO